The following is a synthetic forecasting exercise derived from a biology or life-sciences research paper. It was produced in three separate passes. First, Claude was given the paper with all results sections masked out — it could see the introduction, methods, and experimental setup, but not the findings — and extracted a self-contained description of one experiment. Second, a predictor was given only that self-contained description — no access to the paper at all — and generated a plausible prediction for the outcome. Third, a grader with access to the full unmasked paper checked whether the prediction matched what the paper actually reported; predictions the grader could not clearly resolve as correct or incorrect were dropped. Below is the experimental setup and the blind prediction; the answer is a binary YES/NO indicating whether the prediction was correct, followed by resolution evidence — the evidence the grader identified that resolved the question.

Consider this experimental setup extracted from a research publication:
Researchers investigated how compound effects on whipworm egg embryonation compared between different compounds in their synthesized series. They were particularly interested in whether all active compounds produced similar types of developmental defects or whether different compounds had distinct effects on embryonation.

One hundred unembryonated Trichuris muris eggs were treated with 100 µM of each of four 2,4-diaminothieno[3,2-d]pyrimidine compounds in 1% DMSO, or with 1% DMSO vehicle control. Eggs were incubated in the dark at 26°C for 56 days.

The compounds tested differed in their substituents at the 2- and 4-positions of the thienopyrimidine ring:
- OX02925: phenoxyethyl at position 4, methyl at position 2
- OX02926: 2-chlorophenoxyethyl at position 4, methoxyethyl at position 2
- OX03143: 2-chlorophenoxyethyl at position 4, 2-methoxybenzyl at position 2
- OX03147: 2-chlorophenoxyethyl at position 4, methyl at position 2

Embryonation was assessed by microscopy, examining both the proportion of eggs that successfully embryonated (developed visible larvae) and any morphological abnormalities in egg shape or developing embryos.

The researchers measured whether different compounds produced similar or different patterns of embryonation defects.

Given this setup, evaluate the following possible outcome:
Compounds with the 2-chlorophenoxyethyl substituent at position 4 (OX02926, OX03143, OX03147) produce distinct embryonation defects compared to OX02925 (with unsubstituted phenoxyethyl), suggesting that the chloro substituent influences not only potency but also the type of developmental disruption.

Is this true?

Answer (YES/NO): NO